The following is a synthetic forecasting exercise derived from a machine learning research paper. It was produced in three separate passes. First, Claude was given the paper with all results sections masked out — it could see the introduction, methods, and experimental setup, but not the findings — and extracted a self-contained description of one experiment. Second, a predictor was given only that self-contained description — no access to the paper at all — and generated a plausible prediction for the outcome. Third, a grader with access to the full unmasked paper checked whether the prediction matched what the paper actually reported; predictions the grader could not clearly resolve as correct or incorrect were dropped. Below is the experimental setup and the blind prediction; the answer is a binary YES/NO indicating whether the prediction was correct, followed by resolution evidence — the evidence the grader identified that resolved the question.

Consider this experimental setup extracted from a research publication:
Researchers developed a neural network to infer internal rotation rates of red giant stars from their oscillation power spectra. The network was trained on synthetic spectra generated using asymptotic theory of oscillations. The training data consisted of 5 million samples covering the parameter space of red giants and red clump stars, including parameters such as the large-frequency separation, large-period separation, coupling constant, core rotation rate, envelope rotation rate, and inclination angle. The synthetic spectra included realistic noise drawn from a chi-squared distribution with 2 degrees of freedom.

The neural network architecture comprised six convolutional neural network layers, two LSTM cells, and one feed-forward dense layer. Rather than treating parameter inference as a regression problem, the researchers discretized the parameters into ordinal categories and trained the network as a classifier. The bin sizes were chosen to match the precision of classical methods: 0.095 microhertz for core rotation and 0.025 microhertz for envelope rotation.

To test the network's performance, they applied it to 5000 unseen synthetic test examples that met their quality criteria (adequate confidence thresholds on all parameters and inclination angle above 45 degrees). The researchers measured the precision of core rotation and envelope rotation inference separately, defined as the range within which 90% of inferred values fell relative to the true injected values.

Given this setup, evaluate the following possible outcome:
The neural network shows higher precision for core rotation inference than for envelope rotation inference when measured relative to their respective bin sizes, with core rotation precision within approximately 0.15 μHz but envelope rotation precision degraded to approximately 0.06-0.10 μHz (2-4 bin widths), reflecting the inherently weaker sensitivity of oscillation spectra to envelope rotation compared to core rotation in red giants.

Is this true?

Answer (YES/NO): NO